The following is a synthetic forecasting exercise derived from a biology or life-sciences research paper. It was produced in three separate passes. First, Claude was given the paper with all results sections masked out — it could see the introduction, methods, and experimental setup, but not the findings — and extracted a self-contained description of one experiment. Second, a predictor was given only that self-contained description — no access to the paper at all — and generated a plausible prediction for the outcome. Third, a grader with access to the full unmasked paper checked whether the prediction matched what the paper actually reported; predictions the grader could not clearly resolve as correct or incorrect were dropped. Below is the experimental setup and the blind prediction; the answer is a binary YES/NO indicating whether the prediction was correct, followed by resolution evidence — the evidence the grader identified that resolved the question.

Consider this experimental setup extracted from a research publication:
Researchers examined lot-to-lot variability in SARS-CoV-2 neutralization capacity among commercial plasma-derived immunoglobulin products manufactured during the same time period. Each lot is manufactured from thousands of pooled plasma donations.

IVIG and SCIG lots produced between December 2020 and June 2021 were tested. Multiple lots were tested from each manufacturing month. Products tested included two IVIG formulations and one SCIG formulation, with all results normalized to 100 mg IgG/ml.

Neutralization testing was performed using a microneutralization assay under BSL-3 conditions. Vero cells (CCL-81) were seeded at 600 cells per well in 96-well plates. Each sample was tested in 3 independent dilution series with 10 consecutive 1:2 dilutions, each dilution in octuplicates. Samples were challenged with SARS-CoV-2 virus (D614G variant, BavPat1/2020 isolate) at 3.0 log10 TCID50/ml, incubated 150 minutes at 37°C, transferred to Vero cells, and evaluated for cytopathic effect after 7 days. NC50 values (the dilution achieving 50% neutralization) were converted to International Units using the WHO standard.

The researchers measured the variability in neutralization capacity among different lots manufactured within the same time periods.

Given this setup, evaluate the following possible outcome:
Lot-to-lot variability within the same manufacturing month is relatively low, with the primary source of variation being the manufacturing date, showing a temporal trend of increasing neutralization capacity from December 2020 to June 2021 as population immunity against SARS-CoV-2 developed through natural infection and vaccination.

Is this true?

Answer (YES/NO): NO